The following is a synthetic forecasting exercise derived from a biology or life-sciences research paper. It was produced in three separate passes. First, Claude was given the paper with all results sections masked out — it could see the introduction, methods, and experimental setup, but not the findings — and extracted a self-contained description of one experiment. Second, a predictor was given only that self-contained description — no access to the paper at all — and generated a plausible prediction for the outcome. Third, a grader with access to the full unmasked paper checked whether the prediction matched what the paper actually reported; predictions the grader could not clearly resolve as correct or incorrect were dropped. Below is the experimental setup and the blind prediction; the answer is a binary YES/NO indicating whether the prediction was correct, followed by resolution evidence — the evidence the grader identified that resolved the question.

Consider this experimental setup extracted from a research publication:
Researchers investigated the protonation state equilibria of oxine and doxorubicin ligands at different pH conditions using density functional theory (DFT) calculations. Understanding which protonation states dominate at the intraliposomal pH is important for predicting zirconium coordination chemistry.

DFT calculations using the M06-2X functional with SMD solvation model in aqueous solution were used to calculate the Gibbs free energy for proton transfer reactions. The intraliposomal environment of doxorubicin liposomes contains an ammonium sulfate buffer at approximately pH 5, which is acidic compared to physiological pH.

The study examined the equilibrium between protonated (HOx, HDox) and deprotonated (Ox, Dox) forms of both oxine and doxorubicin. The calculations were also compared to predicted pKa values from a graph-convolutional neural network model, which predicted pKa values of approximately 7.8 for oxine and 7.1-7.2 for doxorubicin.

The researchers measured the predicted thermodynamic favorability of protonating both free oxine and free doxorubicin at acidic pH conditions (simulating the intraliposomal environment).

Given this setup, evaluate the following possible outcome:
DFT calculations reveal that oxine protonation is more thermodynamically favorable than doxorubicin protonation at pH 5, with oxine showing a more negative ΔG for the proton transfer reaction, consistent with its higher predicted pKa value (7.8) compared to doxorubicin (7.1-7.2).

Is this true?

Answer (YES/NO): YES